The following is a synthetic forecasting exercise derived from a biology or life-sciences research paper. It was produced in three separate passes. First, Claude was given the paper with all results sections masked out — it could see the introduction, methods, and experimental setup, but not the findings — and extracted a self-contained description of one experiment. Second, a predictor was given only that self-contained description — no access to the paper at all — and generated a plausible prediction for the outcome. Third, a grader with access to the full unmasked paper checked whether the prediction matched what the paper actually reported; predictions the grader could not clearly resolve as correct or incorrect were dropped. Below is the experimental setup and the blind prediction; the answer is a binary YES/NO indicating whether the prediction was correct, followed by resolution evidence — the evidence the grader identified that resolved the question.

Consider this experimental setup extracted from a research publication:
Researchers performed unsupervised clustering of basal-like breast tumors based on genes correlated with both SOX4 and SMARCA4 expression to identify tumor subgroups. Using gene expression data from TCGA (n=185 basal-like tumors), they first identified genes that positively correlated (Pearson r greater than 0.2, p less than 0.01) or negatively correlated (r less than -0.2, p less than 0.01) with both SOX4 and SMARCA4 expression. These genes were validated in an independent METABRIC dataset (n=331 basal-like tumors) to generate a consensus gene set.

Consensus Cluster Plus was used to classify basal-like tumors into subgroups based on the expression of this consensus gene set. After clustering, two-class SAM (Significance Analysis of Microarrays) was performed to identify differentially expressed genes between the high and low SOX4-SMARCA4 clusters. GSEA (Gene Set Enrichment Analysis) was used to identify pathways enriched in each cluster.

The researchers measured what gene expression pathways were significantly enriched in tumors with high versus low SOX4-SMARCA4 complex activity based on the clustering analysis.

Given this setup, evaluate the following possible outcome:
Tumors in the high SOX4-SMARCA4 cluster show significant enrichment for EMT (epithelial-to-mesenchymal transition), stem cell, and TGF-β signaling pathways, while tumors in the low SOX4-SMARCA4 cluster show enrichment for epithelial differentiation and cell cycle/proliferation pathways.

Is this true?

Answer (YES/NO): NO